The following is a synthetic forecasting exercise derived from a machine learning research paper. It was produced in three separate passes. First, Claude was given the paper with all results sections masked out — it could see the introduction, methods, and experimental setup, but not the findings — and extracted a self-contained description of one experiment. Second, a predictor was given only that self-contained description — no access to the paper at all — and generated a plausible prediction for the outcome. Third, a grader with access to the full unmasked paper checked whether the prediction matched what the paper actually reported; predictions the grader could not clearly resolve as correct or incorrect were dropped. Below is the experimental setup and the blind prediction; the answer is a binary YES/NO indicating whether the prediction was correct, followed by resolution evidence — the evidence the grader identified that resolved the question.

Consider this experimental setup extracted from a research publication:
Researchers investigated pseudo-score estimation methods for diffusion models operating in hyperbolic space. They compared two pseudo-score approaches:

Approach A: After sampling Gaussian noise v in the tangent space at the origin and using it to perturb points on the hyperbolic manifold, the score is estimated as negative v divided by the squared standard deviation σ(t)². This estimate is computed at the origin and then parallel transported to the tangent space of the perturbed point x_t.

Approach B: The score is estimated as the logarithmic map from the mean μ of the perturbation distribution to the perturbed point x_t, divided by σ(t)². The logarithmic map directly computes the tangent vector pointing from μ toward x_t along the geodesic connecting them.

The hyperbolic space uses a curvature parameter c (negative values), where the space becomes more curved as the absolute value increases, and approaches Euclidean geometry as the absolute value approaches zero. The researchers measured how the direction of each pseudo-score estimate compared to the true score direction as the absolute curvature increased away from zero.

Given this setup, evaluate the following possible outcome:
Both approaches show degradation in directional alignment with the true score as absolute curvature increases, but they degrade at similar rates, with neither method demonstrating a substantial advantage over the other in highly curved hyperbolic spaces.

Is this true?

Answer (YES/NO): NO